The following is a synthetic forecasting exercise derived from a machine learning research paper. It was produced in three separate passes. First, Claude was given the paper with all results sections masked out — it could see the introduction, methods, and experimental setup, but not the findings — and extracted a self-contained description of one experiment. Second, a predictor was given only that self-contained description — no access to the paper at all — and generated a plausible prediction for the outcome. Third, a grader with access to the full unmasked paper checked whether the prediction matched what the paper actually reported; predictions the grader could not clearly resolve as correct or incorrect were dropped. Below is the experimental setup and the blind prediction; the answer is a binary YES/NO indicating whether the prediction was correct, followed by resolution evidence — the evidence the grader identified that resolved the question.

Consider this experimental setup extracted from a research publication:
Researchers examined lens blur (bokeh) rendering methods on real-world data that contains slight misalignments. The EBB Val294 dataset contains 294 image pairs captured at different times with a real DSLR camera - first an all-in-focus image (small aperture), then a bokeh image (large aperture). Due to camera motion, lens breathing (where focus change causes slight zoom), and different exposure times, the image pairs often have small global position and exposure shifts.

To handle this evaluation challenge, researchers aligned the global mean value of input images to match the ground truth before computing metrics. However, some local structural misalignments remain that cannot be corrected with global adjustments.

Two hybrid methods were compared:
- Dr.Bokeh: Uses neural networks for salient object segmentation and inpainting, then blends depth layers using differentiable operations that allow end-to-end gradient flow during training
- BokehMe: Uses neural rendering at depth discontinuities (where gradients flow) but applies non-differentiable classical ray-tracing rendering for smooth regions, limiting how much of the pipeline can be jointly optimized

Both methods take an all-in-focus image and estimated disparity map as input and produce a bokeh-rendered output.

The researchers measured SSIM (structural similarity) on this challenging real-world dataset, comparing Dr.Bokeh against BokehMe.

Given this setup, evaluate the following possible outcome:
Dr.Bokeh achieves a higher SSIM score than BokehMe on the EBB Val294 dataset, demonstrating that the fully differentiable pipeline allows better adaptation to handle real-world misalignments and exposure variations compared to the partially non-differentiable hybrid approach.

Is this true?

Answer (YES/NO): YES